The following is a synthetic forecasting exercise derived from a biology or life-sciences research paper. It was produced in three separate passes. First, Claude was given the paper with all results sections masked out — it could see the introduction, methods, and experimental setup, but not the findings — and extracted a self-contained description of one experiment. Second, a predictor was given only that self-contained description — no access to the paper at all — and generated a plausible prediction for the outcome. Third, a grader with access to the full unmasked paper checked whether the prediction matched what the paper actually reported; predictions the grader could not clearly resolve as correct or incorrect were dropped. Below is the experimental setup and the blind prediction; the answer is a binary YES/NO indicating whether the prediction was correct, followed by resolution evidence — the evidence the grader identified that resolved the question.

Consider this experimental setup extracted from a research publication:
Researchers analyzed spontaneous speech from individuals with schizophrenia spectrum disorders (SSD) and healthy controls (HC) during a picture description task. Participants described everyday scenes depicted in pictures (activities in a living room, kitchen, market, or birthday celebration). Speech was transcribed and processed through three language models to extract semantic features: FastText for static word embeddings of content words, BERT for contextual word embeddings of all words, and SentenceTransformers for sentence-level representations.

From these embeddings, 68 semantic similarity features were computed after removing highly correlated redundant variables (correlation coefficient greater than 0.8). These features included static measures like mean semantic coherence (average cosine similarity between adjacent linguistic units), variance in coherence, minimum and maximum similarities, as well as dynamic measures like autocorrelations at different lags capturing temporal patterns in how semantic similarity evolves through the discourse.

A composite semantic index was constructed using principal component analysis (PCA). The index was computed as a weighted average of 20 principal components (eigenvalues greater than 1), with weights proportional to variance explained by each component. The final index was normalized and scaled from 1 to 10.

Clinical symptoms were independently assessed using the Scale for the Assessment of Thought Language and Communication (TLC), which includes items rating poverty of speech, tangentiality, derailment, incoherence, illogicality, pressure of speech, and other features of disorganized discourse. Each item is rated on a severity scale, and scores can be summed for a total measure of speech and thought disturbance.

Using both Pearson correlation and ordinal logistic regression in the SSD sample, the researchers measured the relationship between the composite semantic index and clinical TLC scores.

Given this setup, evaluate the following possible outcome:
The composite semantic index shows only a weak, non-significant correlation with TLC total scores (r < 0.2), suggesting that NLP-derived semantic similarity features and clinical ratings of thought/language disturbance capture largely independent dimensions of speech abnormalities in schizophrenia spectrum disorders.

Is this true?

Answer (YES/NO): NO